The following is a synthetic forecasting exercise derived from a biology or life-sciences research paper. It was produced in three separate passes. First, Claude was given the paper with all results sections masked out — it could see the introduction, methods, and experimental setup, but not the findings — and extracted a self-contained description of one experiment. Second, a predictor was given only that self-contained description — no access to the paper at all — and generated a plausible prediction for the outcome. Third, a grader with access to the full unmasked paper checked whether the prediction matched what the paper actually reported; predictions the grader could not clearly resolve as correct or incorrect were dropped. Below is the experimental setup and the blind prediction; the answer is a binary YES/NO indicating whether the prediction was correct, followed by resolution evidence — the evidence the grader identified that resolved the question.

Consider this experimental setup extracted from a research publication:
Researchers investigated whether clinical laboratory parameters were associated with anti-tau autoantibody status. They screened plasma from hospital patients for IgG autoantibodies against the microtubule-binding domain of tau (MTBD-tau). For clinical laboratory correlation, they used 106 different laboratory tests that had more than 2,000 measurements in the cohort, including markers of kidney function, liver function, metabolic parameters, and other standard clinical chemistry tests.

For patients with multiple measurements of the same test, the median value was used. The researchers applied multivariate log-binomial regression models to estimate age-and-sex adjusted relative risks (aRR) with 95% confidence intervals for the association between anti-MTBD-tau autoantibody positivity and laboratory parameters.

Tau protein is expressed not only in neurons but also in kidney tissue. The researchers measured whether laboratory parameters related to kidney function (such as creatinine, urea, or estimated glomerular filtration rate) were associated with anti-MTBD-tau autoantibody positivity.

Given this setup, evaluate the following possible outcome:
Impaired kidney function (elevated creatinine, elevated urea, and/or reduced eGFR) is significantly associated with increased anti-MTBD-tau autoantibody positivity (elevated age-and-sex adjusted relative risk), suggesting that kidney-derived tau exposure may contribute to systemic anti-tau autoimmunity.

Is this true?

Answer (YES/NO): YES